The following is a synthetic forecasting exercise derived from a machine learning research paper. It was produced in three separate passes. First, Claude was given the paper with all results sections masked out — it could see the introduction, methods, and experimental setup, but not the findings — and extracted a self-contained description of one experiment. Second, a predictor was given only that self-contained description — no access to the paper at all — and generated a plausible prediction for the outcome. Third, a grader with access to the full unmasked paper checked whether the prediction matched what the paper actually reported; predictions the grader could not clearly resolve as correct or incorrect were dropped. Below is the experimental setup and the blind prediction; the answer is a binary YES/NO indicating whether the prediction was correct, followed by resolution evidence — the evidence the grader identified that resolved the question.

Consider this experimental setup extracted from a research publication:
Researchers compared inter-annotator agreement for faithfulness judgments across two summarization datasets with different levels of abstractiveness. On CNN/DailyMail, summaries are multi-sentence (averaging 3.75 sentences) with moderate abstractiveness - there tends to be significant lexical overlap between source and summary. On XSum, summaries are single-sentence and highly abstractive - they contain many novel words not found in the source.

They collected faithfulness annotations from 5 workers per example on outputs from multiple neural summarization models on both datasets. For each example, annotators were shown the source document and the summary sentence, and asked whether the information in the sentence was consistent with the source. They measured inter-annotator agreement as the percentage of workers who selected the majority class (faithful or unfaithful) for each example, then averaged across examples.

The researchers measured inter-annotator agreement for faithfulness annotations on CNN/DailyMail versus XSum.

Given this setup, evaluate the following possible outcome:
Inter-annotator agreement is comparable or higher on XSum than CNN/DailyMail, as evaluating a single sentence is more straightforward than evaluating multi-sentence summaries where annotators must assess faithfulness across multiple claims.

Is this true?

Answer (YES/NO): NO